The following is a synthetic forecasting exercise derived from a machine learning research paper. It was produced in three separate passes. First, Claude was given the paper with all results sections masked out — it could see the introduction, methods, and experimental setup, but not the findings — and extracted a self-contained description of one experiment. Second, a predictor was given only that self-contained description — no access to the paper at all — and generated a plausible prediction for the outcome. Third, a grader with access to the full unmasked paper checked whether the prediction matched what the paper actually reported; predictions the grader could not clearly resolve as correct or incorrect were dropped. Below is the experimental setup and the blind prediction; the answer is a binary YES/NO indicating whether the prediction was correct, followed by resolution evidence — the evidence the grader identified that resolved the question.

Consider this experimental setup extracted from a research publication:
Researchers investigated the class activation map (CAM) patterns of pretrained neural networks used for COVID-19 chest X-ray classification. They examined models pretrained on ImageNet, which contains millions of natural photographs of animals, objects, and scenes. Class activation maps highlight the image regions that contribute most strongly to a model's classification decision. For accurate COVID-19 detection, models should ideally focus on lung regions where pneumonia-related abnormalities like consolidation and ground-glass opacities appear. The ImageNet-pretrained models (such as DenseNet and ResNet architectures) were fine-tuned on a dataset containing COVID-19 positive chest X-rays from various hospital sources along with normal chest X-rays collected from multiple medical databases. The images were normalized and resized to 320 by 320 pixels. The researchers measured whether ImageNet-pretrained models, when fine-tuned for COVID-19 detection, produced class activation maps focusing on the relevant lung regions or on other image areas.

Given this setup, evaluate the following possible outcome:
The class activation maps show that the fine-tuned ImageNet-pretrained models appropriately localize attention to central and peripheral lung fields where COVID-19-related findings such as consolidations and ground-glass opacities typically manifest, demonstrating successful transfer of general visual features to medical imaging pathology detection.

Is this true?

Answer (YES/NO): NO